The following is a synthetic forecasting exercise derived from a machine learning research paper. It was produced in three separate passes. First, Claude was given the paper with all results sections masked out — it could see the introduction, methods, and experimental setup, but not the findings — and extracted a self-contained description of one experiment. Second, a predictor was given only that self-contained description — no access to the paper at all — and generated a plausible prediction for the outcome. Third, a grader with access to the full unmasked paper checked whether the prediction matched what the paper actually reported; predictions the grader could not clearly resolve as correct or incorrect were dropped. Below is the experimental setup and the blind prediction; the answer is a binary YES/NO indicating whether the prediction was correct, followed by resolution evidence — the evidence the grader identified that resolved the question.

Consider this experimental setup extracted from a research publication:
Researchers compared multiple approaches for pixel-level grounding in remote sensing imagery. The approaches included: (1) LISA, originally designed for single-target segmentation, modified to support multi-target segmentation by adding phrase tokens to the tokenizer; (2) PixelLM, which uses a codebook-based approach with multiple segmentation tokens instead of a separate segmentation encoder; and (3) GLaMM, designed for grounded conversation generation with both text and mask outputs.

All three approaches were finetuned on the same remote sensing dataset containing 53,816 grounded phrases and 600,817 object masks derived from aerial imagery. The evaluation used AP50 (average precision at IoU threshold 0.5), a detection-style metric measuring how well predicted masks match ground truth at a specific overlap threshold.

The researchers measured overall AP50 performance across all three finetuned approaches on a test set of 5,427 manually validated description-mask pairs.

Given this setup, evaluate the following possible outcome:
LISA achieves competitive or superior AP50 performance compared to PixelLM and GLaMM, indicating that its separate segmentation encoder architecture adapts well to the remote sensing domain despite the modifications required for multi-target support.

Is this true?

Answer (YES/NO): NO